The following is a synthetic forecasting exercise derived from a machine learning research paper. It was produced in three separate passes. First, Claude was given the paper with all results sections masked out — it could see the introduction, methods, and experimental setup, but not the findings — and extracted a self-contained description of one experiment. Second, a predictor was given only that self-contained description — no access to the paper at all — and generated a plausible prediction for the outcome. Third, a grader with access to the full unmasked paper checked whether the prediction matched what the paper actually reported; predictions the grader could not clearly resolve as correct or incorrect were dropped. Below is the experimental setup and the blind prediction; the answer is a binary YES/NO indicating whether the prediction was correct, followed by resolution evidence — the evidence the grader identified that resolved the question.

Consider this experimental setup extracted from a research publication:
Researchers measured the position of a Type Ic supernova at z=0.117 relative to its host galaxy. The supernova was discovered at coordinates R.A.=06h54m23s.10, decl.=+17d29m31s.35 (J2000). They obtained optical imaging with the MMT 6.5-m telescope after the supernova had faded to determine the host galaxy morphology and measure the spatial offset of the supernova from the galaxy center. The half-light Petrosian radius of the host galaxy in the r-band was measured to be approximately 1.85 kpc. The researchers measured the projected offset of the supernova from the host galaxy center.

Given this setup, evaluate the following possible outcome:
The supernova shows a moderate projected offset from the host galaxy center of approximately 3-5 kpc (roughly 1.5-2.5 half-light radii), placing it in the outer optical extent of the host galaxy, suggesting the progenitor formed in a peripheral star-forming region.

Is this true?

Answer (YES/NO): NO